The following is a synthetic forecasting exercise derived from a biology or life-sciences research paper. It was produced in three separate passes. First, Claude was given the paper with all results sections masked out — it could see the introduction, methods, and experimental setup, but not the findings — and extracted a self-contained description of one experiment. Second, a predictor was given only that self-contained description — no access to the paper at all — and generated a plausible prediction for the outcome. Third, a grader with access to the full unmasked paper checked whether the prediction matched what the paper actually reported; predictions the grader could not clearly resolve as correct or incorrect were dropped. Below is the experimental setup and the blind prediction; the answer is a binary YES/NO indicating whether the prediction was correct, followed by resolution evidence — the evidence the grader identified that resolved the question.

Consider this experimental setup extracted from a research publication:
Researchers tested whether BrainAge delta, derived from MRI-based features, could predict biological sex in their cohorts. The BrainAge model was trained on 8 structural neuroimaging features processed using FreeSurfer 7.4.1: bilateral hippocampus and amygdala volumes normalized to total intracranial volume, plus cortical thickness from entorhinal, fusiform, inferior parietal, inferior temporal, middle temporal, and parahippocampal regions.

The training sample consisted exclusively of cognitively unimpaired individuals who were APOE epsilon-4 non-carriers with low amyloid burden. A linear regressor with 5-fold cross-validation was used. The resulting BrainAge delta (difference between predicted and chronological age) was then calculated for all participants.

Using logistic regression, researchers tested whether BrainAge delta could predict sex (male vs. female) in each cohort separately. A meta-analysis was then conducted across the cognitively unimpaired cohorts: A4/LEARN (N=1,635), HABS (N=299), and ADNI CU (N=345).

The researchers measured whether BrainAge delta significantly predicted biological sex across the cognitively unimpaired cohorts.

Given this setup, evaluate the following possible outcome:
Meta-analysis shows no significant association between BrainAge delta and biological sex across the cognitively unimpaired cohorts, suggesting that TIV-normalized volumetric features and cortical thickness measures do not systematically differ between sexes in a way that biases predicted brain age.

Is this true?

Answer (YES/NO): YES